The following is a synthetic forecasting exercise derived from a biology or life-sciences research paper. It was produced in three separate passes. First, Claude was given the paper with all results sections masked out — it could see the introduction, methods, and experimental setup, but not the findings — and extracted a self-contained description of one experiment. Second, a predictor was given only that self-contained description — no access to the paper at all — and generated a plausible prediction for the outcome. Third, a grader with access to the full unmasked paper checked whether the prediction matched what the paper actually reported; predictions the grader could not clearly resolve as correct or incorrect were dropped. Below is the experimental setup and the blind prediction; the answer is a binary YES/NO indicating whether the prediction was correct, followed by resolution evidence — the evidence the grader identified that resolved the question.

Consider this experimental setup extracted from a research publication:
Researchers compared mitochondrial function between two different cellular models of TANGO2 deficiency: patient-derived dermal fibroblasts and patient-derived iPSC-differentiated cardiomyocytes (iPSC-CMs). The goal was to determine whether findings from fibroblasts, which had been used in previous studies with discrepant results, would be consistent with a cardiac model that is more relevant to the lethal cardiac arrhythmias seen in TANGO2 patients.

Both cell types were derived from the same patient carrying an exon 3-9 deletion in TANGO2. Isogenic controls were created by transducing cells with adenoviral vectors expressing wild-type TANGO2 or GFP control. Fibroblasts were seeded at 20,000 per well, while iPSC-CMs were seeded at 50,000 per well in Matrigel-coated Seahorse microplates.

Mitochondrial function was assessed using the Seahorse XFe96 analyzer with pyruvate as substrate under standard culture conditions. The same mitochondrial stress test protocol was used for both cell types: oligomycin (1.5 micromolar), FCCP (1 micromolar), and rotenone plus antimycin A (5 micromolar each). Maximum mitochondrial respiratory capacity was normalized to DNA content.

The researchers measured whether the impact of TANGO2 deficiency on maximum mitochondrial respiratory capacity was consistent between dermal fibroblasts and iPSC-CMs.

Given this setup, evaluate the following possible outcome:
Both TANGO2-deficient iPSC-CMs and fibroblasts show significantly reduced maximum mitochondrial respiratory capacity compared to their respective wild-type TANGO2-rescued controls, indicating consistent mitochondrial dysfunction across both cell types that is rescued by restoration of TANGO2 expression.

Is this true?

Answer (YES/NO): NO